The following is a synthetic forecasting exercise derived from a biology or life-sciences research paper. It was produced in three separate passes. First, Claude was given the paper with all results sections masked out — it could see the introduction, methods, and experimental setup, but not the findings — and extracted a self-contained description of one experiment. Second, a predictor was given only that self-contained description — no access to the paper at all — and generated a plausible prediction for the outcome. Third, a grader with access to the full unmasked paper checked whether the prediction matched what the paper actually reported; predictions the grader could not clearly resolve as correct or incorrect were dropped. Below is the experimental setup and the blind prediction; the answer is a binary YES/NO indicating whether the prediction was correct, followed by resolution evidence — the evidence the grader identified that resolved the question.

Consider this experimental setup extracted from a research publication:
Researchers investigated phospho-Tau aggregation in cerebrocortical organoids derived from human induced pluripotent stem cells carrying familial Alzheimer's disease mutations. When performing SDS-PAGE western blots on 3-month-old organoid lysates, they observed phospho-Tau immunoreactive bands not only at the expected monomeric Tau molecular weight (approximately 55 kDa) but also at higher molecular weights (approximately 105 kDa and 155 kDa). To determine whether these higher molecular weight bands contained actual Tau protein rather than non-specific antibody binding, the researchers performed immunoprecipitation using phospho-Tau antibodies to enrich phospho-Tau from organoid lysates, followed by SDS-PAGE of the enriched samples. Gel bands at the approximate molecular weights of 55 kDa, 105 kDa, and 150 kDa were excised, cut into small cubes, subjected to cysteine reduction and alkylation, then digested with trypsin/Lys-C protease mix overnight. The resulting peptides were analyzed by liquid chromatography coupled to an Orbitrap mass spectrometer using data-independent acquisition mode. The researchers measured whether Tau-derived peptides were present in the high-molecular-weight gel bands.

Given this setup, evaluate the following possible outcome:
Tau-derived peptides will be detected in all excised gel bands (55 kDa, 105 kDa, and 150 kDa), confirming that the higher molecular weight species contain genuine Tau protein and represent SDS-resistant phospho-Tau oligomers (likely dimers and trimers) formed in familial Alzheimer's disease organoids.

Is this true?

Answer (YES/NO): YES